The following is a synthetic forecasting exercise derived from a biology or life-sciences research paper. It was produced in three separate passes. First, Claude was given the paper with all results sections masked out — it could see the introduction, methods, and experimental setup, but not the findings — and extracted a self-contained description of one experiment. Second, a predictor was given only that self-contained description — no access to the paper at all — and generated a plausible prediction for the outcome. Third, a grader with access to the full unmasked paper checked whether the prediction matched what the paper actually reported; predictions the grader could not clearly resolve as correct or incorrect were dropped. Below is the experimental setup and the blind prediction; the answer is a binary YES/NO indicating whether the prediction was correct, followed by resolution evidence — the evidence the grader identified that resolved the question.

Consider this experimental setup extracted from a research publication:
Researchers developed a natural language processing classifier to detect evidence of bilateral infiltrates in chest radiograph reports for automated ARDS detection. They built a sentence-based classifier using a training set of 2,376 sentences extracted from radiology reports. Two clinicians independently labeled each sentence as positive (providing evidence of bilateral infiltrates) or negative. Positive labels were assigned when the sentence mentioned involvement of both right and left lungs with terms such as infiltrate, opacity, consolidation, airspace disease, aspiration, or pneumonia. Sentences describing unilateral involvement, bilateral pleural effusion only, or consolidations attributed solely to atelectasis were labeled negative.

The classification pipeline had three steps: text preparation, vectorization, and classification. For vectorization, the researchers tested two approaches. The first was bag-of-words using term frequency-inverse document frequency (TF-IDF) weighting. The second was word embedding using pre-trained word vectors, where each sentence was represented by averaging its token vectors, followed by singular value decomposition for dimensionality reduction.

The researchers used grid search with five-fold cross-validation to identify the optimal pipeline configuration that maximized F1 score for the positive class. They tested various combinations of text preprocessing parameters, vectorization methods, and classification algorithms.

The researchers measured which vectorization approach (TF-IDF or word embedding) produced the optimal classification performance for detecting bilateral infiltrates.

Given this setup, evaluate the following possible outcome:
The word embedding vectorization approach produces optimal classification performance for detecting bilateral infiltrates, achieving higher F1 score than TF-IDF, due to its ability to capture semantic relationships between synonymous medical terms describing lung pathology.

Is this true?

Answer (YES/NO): NO